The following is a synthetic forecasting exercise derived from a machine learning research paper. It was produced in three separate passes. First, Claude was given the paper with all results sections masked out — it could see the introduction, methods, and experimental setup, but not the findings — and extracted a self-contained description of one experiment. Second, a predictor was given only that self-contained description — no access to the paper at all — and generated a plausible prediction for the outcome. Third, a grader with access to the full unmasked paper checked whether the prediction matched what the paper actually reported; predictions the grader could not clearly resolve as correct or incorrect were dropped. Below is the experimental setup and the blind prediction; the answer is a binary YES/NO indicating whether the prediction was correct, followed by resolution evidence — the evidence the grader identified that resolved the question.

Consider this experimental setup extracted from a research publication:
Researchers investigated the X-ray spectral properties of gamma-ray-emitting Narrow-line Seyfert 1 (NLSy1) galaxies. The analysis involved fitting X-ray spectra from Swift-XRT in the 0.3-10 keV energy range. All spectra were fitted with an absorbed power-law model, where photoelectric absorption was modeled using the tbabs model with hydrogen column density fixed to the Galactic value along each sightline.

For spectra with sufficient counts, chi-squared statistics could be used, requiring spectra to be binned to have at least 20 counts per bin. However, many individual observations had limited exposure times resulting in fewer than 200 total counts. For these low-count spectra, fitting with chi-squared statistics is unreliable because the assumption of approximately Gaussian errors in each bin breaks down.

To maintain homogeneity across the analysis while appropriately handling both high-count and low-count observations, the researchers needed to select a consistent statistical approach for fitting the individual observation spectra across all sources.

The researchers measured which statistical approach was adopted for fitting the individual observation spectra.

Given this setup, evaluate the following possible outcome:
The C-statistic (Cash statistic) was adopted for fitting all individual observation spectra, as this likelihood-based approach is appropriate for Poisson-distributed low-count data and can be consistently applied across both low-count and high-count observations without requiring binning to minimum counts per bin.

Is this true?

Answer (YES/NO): YES